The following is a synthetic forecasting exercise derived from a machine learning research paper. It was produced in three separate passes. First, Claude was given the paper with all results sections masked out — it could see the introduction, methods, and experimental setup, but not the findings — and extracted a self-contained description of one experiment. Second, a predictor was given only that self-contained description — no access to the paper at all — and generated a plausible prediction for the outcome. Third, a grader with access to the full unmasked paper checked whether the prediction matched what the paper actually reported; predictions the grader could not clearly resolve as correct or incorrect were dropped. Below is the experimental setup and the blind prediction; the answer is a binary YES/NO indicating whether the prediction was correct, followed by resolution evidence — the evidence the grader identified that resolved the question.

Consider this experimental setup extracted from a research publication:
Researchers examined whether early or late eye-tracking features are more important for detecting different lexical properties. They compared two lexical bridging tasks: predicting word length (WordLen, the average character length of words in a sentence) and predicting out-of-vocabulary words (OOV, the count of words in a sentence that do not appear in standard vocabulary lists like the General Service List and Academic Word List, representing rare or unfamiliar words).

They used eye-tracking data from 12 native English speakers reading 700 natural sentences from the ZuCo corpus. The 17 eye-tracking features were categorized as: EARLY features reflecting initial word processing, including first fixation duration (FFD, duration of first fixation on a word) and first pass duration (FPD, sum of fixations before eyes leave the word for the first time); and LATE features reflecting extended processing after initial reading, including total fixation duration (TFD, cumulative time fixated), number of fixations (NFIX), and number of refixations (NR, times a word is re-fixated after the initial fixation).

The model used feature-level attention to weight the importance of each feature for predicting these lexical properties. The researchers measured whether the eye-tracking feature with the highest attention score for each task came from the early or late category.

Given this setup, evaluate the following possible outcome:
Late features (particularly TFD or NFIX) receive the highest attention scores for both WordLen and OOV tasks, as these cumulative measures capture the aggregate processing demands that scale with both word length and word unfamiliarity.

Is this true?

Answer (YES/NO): NO